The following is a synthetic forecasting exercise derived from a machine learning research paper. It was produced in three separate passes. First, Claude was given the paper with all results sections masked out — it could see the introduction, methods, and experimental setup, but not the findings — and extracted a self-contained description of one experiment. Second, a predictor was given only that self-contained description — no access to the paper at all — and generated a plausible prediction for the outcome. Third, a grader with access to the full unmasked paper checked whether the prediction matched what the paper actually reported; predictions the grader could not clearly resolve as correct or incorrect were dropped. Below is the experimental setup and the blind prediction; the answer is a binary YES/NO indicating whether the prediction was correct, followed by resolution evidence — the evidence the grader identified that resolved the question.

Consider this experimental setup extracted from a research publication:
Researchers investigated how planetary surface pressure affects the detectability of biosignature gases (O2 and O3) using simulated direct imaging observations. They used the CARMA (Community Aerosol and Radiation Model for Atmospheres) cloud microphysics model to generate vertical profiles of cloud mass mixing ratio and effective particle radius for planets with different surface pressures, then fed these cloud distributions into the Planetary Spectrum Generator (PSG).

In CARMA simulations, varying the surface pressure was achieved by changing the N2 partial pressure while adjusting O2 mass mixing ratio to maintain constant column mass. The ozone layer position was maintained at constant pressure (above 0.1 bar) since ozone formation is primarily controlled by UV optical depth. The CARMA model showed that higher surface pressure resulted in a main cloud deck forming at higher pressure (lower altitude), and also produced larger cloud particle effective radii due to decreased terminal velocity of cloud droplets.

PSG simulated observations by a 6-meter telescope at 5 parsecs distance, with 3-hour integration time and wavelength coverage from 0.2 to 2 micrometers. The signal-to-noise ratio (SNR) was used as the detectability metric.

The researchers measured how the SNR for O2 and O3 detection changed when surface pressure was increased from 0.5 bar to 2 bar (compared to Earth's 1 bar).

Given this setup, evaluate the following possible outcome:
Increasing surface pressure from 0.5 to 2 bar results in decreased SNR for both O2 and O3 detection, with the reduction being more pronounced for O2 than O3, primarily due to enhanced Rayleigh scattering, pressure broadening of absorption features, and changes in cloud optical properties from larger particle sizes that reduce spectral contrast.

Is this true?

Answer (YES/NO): NO